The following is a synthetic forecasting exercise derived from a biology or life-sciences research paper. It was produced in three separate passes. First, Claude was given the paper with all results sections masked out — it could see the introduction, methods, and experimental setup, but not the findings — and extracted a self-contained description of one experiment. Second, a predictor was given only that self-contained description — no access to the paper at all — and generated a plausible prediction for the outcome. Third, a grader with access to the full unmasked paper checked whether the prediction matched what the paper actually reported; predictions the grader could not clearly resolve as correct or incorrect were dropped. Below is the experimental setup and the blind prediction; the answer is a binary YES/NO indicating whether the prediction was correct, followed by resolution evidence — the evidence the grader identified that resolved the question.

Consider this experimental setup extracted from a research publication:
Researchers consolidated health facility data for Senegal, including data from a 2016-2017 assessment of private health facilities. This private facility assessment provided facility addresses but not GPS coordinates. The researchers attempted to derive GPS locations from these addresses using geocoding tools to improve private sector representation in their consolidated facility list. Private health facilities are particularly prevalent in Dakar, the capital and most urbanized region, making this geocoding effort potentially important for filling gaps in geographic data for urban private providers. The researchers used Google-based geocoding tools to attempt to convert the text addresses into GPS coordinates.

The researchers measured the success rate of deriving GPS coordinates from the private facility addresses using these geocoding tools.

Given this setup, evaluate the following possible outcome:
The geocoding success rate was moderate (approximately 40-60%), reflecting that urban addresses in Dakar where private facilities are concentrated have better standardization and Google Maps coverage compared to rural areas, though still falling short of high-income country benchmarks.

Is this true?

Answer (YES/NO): NO